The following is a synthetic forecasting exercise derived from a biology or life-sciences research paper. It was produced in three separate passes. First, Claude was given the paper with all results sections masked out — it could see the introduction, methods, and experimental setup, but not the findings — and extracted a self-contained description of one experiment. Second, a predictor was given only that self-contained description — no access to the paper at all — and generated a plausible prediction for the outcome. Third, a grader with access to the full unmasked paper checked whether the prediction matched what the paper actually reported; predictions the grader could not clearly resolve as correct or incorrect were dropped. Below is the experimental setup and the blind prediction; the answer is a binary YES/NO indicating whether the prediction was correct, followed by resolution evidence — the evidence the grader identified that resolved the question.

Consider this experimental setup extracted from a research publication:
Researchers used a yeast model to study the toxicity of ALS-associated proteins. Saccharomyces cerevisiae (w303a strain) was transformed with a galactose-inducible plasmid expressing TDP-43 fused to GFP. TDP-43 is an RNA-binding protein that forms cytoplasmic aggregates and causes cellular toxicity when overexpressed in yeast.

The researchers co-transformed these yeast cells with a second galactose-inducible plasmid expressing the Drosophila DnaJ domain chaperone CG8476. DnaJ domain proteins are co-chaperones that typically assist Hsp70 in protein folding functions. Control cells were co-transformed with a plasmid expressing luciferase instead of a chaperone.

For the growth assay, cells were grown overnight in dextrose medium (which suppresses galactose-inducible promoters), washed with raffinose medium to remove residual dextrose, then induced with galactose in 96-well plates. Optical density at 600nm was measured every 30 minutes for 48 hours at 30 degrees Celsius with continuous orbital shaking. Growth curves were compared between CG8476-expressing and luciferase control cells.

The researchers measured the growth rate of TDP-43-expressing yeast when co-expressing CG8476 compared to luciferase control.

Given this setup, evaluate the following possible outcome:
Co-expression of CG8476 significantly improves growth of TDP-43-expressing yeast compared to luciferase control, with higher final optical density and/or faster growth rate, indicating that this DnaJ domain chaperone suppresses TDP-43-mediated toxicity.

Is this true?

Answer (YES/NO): NO